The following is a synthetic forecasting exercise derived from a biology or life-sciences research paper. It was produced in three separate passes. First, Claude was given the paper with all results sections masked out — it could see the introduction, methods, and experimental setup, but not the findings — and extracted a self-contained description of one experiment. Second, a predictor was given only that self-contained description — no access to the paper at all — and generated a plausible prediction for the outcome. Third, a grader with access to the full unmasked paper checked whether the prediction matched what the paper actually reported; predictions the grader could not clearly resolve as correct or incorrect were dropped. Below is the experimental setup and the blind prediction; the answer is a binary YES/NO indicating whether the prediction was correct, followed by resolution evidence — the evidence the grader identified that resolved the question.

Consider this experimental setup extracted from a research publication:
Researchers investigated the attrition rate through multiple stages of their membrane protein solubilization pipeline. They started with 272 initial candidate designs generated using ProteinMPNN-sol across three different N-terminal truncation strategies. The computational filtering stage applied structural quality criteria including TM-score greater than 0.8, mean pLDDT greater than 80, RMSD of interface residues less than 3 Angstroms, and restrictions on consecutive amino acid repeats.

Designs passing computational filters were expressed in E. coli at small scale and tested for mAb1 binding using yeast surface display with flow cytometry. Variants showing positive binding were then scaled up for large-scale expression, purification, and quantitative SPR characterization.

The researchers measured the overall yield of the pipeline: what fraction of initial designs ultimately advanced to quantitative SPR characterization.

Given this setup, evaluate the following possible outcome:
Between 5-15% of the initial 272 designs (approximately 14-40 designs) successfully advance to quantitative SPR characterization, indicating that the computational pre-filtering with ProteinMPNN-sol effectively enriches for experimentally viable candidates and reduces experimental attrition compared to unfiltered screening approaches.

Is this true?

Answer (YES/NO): NO